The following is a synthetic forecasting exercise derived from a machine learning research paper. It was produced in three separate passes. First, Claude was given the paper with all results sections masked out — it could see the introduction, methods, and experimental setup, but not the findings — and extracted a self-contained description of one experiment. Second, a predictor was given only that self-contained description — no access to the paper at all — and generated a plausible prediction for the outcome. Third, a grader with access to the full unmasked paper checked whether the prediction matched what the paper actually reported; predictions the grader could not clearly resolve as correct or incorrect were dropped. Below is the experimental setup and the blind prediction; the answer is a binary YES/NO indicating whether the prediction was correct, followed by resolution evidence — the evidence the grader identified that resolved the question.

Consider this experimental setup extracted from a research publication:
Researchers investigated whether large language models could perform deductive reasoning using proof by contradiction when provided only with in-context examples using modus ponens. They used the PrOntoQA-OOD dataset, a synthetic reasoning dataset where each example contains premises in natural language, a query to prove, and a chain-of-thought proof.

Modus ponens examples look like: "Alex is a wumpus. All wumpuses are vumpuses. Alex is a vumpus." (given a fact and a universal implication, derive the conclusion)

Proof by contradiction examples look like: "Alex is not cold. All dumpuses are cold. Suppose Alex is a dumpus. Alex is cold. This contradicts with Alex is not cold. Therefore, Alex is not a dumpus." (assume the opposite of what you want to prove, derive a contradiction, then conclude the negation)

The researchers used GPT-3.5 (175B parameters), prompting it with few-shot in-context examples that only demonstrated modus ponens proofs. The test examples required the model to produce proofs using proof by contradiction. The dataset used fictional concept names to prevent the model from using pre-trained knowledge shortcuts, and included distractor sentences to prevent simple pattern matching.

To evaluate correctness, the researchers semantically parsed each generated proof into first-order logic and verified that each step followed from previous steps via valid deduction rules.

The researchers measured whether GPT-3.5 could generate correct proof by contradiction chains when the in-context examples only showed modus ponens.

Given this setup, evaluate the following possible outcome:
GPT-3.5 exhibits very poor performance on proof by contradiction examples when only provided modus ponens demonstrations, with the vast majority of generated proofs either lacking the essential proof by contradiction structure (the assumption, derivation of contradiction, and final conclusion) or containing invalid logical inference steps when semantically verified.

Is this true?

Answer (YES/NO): YES